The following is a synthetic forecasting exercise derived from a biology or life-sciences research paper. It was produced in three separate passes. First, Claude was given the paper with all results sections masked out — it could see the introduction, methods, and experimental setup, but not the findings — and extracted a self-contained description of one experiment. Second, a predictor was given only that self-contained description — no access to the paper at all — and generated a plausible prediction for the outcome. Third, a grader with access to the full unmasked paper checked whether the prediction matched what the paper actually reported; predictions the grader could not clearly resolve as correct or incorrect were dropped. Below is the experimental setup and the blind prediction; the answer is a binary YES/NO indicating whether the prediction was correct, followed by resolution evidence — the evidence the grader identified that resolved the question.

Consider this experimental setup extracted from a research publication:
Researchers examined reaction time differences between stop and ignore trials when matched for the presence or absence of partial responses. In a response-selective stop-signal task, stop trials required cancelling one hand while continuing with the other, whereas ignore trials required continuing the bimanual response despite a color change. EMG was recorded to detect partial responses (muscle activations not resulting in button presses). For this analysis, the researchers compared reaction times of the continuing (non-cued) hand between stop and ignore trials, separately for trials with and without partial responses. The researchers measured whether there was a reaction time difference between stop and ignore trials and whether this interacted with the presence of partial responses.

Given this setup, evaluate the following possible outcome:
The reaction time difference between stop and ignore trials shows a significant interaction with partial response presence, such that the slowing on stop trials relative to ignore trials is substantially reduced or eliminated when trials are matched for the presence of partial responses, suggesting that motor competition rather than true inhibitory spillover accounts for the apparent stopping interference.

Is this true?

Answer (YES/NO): YES